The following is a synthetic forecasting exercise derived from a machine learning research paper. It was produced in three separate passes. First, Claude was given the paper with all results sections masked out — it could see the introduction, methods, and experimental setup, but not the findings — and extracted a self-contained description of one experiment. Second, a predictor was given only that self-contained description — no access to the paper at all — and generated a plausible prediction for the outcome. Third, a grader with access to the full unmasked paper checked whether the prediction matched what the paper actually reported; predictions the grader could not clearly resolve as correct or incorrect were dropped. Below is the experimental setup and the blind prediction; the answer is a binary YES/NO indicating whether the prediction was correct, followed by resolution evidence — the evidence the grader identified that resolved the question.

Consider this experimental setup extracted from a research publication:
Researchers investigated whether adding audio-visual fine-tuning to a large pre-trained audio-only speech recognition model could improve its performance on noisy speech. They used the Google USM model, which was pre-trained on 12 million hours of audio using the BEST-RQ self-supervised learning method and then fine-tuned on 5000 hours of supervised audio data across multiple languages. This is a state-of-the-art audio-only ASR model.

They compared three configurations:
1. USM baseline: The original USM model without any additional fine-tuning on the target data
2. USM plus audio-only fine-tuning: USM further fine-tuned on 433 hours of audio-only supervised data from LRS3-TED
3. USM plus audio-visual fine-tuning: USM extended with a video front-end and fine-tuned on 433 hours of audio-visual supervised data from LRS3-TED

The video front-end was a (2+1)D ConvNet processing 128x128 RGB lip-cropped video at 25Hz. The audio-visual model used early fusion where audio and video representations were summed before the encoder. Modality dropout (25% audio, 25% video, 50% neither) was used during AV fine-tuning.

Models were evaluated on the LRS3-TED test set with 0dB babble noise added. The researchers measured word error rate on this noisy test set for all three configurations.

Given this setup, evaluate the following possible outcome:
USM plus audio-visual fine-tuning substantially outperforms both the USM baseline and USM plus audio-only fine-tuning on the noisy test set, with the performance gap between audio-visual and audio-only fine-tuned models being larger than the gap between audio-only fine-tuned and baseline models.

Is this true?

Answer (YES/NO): YES